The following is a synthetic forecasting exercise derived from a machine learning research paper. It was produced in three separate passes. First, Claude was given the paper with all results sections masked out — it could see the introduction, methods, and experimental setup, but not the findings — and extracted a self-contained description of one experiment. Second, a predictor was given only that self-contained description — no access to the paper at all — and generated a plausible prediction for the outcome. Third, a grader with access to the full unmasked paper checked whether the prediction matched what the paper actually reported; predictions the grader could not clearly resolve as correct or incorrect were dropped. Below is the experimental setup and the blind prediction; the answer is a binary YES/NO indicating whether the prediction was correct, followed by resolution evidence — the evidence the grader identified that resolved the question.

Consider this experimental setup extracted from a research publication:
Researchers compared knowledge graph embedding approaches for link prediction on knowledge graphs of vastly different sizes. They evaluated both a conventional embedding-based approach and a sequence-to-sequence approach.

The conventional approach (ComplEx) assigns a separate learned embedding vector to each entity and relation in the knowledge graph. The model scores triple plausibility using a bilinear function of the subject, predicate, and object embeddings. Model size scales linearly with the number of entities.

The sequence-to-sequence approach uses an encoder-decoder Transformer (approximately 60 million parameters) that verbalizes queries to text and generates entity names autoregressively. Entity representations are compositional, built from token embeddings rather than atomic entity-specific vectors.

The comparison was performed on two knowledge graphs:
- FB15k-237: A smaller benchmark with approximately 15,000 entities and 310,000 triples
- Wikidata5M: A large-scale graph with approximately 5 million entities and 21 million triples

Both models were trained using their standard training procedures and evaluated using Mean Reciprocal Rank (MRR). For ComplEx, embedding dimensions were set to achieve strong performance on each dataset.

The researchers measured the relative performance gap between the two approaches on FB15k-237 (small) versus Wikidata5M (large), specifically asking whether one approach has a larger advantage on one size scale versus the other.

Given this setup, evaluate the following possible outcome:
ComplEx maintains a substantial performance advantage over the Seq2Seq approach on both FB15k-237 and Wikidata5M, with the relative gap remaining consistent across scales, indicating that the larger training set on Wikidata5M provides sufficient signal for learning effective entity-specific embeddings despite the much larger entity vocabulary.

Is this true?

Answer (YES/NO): NO